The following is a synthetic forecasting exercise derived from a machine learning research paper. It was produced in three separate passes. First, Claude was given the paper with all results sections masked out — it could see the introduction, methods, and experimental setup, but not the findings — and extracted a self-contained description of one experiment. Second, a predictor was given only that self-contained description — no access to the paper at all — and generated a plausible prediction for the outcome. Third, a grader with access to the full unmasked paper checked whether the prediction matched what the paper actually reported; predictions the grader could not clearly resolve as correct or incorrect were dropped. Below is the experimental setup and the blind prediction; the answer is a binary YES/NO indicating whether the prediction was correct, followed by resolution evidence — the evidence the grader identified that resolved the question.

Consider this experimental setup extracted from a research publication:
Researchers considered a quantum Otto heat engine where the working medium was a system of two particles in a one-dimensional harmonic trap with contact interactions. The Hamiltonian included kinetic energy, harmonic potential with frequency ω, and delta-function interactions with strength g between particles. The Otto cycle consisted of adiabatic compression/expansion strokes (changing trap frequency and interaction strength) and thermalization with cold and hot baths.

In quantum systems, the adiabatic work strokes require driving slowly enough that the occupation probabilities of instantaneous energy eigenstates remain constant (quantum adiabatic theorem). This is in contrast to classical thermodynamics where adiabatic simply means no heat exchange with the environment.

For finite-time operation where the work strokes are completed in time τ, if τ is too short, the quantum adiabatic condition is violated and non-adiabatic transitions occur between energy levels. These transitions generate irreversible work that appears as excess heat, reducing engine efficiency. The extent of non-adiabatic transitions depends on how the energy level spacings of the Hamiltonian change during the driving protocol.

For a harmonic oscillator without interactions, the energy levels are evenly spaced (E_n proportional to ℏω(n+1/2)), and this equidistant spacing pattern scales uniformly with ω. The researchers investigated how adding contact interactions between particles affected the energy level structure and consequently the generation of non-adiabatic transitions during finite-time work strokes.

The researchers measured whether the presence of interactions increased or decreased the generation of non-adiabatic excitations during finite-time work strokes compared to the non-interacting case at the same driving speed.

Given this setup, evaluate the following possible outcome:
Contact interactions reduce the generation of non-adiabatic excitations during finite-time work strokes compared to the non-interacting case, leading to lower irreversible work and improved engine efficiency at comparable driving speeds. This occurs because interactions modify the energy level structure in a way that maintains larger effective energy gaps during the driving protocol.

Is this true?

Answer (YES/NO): NO